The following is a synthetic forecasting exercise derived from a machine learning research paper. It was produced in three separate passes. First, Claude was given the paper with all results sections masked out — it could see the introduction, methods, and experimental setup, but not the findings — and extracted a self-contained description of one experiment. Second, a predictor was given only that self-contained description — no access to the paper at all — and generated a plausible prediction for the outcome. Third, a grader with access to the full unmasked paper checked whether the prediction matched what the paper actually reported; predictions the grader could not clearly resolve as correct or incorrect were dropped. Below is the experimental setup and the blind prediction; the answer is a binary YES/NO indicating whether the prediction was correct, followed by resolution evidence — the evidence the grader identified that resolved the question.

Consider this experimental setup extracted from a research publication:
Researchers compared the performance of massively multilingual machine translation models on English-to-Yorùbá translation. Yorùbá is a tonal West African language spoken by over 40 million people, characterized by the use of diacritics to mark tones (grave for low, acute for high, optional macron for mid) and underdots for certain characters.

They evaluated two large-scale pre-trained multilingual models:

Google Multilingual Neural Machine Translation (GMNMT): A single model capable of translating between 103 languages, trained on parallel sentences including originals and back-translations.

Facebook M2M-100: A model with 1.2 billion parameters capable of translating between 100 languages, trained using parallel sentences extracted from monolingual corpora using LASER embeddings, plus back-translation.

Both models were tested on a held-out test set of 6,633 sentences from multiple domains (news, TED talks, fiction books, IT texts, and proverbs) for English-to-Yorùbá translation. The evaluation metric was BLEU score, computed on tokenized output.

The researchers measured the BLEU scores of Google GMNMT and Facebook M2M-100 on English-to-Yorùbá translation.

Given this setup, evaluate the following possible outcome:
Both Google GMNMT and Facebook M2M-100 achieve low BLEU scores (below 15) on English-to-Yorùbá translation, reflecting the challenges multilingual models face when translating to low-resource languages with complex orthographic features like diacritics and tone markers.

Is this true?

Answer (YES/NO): YES